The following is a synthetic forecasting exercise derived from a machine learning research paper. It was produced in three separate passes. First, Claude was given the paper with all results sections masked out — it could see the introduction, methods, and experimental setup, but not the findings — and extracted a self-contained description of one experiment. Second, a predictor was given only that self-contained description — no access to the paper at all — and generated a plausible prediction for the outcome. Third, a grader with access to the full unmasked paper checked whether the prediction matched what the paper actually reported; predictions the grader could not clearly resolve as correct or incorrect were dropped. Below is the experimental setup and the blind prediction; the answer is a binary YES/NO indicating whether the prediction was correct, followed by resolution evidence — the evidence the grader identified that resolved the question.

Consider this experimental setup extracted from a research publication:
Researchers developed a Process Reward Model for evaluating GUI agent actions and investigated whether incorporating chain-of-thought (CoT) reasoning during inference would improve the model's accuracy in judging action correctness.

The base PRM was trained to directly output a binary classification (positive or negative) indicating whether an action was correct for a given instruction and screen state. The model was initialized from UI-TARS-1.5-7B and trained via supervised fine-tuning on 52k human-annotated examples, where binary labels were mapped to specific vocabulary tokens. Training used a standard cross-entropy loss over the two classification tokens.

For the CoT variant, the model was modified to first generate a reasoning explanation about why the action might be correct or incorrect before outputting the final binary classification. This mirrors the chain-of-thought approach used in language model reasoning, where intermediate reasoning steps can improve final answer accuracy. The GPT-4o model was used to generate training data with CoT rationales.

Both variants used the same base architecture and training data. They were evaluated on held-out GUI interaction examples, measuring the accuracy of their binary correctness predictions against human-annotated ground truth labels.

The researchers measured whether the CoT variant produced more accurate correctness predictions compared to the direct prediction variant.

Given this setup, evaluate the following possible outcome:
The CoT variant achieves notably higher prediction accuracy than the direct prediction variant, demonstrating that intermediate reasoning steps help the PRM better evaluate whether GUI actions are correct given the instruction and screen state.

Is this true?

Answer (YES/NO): YES